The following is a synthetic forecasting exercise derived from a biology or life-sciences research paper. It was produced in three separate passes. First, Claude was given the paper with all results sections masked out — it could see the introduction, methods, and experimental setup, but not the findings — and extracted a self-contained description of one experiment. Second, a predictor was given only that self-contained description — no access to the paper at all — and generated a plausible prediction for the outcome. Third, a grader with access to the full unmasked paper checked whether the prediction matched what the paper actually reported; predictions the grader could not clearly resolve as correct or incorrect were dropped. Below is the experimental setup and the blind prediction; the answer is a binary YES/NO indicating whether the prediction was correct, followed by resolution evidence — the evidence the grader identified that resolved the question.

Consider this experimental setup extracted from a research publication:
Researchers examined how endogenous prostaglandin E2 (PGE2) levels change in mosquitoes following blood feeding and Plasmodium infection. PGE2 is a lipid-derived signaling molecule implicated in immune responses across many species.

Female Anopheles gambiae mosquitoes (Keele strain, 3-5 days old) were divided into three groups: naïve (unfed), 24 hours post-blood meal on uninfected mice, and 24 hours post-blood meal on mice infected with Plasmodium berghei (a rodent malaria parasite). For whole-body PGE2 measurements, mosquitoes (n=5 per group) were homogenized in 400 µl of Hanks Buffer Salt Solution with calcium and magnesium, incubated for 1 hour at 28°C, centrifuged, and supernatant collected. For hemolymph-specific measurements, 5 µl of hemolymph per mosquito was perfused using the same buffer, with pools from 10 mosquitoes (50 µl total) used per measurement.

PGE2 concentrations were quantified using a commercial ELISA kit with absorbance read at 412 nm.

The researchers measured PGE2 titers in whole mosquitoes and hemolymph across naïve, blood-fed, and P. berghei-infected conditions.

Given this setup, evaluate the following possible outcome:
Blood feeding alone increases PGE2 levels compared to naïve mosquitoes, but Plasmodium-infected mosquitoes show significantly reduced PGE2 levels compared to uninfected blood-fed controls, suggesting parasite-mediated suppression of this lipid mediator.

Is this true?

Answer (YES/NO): NO